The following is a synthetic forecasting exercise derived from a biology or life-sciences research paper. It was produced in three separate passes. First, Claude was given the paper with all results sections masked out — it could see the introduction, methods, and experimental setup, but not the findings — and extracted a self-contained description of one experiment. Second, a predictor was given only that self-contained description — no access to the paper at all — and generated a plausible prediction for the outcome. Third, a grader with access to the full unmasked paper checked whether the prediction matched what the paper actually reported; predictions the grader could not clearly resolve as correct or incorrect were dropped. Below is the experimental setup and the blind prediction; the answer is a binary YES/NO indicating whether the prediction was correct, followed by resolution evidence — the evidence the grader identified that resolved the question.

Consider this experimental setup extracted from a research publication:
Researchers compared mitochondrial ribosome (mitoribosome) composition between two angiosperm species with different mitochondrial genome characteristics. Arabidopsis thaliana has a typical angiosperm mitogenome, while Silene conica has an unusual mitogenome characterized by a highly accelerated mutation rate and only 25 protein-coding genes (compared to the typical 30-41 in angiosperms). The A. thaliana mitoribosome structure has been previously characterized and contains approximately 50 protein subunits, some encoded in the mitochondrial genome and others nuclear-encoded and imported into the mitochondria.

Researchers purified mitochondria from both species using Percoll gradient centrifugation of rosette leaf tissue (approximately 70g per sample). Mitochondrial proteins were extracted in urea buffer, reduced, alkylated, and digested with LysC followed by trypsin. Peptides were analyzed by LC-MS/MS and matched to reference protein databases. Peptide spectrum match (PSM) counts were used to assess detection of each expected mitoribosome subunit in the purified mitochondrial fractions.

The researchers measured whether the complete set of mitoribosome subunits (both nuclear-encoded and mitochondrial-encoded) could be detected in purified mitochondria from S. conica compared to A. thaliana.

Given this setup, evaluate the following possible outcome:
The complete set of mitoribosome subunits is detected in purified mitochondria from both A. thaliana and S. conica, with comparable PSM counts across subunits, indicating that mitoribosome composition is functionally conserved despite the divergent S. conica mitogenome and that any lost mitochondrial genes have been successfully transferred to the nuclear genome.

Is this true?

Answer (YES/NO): NO